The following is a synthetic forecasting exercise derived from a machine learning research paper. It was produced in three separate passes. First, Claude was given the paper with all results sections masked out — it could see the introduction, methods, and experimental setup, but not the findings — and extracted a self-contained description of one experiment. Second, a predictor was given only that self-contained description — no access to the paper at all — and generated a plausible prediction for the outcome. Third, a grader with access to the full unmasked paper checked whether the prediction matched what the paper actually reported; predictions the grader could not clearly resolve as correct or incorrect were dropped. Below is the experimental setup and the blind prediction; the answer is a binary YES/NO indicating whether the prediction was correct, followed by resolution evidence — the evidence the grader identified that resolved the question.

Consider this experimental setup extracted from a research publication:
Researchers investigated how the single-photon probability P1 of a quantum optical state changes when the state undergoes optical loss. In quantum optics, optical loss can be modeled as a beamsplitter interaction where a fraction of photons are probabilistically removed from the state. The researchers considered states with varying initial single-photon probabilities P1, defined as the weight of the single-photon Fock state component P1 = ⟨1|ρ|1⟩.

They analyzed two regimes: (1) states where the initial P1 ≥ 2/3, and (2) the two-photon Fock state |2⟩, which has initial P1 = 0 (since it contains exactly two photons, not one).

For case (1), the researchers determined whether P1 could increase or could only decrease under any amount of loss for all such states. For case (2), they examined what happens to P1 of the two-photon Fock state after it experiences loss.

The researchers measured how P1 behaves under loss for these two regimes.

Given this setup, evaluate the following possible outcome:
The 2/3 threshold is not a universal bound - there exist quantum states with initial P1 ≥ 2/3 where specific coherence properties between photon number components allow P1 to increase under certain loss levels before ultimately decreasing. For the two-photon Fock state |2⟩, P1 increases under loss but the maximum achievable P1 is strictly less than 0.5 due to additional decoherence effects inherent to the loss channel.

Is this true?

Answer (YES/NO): NO